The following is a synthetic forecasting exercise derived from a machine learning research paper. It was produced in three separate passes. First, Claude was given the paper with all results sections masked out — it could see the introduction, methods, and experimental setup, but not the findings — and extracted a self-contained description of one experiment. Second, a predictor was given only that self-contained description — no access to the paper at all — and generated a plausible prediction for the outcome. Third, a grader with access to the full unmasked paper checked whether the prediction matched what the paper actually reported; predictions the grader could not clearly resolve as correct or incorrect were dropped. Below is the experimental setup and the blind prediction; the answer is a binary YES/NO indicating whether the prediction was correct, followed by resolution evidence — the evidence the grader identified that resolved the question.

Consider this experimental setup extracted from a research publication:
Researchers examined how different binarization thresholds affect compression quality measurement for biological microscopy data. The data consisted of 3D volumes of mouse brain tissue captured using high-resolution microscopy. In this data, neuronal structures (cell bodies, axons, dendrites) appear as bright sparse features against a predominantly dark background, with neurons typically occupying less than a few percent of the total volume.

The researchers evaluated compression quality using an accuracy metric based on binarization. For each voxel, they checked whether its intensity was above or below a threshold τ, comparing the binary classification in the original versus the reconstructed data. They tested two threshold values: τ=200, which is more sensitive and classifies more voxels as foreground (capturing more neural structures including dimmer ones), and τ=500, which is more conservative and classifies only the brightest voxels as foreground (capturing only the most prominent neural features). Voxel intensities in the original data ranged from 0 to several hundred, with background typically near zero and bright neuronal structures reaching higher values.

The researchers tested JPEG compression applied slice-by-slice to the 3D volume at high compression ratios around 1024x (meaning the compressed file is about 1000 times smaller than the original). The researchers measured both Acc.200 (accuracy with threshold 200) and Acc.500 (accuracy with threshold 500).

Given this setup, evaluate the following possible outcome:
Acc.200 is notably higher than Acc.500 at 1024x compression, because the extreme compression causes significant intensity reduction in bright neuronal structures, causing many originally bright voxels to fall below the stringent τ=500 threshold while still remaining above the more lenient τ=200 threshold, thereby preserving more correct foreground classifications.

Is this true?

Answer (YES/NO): NO